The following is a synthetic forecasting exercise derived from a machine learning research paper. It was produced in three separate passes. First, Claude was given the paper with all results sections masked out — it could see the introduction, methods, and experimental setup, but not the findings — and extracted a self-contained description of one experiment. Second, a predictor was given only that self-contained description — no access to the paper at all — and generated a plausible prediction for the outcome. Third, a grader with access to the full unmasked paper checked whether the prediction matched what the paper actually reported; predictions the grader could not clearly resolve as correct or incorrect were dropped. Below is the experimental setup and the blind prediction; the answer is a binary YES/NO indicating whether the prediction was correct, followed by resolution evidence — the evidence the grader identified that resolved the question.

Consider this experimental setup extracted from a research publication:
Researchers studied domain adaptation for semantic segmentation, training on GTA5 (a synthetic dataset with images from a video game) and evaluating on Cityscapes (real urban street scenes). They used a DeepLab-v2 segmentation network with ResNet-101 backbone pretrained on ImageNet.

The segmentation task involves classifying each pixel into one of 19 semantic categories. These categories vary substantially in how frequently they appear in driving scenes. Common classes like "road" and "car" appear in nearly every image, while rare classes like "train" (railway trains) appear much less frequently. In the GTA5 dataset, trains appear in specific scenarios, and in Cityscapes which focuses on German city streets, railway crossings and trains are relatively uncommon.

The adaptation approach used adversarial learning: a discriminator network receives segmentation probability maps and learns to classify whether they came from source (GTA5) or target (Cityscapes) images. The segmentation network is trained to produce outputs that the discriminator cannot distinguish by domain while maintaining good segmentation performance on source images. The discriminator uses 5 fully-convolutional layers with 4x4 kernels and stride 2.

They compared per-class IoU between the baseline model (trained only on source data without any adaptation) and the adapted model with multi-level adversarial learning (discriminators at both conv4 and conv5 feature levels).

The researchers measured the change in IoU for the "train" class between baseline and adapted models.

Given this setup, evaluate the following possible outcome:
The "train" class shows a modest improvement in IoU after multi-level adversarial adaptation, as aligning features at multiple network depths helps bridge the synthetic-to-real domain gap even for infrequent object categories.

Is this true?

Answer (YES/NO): NO